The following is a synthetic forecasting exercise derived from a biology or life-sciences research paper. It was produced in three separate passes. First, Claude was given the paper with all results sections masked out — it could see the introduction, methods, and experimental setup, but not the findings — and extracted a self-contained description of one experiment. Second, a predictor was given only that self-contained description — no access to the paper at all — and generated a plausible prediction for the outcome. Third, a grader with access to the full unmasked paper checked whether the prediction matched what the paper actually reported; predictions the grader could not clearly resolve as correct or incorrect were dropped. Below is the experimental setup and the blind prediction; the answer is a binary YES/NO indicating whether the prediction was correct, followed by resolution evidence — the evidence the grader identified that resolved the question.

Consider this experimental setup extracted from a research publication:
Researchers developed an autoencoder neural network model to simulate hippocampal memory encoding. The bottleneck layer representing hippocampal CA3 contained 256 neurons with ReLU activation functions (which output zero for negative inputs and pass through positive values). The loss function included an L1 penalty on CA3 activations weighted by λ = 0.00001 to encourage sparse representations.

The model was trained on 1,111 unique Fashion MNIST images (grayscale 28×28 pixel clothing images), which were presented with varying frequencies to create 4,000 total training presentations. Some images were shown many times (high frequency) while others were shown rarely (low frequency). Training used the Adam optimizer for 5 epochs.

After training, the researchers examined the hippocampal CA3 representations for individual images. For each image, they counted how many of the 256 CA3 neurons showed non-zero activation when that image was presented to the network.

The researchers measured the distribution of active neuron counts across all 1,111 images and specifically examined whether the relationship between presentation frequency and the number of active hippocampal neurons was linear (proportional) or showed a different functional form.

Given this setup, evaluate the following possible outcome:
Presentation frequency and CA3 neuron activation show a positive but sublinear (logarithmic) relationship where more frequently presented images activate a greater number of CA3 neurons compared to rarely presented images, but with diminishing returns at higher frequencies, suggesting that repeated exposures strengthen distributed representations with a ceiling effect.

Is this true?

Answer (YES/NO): NO